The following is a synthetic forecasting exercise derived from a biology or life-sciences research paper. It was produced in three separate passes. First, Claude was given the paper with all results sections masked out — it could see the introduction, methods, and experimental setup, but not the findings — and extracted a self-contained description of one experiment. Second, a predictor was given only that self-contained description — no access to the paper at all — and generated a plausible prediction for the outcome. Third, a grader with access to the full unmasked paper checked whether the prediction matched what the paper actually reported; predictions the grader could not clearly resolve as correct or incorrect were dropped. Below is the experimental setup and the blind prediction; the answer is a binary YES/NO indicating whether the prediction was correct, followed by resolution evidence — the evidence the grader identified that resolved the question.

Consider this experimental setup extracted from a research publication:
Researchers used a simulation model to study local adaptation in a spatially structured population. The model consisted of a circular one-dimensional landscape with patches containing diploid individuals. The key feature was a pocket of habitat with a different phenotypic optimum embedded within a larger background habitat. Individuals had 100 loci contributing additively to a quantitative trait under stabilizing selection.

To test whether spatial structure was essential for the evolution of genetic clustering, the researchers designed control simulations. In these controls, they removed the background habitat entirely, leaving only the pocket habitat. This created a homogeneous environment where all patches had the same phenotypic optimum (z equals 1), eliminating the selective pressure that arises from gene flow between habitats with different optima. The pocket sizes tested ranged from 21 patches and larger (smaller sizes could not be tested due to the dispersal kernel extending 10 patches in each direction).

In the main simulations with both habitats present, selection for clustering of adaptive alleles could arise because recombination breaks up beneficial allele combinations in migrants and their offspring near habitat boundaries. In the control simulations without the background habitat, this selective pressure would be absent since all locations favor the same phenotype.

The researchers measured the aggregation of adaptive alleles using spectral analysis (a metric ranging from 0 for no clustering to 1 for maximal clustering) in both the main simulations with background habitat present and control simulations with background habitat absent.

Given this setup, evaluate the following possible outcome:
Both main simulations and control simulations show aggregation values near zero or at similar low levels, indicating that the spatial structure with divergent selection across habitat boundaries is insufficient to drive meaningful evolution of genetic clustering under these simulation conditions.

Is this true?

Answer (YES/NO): NO